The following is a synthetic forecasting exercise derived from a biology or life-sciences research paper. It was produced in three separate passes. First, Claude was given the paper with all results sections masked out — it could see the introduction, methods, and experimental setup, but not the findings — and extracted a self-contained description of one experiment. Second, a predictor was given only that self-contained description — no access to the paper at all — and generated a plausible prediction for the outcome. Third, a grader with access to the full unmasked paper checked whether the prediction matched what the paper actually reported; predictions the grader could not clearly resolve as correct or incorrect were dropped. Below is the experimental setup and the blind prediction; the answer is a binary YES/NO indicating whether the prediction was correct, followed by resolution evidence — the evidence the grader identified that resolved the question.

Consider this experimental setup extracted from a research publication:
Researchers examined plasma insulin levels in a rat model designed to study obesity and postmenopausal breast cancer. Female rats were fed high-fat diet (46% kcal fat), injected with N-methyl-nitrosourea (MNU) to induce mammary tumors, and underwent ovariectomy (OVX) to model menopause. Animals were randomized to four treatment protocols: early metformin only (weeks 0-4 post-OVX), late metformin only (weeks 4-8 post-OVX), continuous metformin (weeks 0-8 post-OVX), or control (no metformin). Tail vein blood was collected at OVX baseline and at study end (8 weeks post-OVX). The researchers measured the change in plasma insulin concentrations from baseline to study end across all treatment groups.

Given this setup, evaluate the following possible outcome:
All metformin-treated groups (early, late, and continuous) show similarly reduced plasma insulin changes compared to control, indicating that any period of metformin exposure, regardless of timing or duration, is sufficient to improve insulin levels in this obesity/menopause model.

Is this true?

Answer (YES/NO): NO